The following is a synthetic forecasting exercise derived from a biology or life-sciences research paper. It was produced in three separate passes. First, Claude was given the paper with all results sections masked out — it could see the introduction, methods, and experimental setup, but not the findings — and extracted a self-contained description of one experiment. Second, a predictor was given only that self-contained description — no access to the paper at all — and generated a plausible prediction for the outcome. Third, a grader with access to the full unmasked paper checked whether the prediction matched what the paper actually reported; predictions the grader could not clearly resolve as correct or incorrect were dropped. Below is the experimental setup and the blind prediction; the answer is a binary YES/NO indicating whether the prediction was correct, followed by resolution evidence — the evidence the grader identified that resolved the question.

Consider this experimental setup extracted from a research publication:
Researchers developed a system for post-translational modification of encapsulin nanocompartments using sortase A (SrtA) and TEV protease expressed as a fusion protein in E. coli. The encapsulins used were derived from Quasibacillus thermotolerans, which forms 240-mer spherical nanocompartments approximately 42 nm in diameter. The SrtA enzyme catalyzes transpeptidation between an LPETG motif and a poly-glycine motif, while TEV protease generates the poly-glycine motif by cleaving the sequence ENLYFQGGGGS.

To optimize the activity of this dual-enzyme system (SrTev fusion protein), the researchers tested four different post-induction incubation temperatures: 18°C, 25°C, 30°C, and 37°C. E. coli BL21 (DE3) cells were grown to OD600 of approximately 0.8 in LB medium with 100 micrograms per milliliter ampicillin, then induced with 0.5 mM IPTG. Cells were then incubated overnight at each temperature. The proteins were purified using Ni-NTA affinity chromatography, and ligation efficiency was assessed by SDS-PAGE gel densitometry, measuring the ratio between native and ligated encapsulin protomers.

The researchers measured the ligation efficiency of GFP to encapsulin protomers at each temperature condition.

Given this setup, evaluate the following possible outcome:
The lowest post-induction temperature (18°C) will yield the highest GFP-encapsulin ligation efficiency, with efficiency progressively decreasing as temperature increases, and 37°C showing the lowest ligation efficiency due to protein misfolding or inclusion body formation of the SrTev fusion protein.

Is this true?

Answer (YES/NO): NO